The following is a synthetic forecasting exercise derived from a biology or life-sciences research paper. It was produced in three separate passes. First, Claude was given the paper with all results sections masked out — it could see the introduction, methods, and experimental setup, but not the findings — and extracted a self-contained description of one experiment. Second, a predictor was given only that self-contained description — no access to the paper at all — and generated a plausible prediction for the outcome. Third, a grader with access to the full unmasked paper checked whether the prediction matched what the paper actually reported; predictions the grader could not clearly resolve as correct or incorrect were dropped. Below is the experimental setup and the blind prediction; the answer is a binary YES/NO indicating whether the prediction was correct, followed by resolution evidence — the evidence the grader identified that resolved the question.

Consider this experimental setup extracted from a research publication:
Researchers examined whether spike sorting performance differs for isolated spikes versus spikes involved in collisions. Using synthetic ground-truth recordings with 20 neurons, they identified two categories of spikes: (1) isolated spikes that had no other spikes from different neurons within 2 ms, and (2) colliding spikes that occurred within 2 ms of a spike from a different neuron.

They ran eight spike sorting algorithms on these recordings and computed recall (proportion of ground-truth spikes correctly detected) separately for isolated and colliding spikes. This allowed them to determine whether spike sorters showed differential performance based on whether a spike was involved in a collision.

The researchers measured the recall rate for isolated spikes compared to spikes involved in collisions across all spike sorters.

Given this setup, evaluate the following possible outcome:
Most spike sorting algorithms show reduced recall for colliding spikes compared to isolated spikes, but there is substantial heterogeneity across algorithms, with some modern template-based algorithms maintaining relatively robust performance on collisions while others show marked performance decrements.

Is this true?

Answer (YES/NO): YES